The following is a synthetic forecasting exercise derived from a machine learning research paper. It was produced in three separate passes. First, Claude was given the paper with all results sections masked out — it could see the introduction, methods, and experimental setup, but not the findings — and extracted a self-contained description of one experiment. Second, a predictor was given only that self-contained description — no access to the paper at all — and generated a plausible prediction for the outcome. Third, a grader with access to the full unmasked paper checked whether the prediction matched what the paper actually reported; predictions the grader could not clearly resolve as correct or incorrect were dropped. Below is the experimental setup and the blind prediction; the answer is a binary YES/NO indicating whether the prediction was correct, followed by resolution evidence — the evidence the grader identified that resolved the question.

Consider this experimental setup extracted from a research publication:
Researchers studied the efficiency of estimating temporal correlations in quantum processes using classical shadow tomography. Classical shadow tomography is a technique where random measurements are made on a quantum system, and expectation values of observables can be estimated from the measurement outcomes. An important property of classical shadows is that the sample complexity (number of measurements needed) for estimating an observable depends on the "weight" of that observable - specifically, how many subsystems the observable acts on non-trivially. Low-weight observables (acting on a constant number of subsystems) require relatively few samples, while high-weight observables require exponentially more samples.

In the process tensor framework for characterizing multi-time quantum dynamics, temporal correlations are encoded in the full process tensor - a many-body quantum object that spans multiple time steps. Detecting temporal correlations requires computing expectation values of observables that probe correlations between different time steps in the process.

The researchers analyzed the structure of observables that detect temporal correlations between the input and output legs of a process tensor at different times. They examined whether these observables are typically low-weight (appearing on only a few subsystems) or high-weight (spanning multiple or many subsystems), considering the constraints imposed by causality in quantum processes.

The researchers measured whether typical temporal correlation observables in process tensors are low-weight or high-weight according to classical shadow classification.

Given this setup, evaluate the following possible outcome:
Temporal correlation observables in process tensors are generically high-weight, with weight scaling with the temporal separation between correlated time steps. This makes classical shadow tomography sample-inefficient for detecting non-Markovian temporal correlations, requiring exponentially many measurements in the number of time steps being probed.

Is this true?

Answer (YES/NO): YES